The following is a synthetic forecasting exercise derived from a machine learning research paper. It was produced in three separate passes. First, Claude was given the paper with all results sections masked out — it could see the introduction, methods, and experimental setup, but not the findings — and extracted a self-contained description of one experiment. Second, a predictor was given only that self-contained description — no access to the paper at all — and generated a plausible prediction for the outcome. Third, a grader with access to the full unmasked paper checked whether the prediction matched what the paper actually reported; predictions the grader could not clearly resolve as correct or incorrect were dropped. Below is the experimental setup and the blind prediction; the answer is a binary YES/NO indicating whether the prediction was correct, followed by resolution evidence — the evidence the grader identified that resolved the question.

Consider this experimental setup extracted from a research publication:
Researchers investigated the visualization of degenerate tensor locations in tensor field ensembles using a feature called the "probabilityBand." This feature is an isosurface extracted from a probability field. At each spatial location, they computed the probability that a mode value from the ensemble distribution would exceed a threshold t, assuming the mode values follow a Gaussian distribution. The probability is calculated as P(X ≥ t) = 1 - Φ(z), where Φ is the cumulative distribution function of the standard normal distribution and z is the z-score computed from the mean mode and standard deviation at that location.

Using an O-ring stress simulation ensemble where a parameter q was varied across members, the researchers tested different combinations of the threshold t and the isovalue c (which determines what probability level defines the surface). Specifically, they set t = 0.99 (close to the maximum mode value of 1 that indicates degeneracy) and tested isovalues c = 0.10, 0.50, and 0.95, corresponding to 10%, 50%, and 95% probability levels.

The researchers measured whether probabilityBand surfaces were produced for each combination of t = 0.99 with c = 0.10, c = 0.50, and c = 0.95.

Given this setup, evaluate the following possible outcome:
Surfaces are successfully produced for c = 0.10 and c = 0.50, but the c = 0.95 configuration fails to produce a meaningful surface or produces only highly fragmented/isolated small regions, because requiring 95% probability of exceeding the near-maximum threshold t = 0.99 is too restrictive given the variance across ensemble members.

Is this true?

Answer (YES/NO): NO